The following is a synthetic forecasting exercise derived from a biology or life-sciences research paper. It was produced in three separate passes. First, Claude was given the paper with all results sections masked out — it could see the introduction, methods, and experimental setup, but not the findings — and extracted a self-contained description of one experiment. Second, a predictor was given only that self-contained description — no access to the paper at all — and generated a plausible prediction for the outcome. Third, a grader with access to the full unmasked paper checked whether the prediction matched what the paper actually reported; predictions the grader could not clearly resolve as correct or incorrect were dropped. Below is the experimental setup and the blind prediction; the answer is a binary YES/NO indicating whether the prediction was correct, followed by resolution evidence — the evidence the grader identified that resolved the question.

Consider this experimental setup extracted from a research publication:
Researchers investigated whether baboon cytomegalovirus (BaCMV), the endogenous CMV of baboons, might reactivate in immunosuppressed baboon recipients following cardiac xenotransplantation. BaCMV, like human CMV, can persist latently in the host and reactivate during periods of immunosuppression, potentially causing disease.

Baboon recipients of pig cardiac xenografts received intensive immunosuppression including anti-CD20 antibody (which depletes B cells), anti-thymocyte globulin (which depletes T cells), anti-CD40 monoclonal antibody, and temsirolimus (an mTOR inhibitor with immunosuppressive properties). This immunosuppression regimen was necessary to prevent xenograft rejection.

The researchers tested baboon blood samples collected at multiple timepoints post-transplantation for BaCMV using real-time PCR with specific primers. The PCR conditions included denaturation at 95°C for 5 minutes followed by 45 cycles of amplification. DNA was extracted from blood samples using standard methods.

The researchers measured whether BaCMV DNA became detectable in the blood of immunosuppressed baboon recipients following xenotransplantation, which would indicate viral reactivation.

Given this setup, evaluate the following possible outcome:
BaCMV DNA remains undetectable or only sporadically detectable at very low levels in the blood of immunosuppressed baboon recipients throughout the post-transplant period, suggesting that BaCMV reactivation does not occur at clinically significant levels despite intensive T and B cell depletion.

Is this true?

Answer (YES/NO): NO